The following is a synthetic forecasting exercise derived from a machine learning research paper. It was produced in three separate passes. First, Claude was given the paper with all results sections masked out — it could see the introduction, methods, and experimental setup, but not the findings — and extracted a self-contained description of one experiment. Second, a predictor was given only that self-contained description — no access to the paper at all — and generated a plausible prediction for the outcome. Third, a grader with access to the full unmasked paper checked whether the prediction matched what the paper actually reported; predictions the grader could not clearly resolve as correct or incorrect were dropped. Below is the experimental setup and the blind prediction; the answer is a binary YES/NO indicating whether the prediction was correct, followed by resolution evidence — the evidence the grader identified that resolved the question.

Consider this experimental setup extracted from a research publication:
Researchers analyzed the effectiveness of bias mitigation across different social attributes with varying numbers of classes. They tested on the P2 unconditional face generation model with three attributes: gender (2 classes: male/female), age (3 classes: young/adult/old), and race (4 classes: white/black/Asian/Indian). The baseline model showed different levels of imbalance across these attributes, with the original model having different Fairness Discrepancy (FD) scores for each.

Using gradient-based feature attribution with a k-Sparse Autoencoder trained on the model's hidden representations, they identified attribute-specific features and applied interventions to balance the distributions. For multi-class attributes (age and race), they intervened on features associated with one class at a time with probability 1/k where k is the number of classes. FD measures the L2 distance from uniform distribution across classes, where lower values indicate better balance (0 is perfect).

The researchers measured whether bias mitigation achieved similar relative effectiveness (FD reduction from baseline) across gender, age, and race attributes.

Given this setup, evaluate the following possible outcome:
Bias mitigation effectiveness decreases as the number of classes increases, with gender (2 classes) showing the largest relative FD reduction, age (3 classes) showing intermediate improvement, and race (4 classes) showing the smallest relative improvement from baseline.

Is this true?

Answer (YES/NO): NO